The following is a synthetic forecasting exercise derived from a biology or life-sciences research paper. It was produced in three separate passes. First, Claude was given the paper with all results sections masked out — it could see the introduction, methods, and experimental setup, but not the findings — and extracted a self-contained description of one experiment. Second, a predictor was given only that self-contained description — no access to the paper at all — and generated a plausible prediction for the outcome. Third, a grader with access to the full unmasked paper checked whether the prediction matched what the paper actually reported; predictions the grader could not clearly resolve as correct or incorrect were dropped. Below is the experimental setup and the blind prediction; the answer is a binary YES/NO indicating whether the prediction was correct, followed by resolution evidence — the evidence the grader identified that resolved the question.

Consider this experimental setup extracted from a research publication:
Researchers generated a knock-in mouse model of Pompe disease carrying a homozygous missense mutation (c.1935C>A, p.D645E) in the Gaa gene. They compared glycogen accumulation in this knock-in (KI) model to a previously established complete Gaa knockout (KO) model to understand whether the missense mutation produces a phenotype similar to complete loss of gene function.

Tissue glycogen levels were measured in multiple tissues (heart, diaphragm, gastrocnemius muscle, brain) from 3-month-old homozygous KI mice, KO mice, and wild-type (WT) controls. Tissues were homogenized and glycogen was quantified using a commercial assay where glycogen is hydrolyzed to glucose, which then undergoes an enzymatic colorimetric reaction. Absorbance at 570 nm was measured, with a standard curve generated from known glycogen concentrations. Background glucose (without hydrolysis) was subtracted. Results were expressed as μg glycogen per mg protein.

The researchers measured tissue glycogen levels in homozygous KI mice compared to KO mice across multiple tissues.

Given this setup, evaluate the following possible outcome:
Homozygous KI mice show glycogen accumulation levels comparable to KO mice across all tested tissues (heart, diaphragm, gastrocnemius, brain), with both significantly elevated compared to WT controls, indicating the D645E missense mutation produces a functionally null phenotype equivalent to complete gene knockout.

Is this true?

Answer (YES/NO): NO